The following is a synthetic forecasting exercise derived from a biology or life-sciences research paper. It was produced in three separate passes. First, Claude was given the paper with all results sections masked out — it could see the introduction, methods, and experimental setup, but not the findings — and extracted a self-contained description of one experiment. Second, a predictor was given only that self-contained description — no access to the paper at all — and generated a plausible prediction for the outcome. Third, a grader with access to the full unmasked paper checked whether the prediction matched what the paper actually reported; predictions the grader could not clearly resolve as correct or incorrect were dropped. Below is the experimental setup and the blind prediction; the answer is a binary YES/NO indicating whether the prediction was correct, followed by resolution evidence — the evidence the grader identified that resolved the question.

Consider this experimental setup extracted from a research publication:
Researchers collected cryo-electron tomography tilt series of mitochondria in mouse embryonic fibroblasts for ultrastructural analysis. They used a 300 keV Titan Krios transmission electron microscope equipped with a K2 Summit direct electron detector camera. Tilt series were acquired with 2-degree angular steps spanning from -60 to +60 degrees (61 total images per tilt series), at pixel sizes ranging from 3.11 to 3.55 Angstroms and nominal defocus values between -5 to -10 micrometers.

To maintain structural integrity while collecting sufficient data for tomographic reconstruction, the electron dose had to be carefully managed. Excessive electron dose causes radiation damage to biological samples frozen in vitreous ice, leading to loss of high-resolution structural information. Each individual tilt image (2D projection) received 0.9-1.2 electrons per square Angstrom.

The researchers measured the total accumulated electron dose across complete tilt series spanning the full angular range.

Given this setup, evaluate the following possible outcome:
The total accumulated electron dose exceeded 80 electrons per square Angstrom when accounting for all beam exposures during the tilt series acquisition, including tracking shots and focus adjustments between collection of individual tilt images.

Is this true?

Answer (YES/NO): NO